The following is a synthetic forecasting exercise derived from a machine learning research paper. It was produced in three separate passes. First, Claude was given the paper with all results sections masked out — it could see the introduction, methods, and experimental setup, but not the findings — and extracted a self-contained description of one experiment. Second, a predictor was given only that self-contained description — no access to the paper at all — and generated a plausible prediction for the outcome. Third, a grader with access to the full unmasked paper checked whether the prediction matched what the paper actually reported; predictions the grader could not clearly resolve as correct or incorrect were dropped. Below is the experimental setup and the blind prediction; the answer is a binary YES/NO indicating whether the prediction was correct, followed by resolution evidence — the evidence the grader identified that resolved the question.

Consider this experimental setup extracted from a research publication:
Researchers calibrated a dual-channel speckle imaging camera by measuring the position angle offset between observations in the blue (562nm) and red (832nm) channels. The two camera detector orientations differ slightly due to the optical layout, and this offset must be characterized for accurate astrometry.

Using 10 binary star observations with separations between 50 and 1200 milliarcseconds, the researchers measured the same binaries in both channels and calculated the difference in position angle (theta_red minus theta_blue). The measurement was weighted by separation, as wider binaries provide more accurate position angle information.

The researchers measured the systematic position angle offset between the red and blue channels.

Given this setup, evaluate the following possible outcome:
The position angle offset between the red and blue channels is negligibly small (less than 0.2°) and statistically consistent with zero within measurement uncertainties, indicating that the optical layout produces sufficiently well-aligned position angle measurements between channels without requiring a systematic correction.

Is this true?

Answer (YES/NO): NO